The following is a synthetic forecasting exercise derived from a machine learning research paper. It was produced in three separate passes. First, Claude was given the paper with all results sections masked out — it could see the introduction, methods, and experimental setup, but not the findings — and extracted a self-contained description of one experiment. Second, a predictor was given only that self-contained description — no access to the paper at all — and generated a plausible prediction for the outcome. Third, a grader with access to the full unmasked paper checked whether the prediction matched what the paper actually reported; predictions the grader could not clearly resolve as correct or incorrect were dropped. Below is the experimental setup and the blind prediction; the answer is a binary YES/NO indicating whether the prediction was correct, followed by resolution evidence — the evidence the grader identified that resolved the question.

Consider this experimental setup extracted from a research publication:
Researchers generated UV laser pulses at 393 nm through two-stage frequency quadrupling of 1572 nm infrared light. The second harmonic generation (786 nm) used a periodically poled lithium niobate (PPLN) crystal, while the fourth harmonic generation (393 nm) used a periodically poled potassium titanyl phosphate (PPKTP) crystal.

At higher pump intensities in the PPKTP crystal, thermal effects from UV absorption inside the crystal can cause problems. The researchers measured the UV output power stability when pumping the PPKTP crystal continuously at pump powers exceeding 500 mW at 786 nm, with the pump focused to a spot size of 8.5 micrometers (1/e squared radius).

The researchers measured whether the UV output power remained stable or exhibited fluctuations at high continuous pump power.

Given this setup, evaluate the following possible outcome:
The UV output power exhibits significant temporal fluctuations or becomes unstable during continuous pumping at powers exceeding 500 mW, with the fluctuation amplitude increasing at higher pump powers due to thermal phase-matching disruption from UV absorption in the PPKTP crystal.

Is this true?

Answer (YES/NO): YES